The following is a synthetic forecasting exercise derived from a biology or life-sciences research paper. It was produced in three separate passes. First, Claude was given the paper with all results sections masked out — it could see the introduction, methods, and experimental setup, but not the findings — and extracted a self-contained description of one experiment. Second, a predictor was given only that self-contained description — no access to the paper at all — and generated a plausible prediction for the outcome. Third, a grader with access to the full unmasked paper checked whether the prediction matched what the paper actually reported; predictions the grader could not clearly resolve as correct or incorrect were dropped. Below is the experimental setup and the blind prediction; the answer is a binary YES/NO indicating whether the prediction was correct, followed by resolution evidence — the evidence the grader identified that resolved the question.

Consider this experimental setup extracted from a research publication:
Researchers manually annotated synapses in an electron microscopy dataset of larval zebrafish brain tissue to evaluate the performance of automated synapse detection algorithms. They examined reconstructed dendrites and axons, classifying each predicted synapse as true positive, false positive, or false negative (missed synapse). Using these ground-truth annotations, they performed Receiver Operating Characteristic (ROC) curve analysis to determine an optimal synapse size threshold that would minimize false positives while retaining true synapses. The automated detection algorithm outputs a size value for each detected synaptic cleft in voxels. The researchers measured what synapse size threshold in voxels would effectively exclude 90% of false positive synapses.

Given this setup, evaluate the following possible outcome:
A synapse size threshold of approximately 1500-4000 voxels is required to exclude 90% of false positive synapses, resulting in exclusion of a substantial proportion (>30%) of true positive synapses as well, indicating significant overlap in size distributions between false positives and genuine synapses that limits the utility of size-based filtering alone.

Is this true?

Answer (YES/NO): NO